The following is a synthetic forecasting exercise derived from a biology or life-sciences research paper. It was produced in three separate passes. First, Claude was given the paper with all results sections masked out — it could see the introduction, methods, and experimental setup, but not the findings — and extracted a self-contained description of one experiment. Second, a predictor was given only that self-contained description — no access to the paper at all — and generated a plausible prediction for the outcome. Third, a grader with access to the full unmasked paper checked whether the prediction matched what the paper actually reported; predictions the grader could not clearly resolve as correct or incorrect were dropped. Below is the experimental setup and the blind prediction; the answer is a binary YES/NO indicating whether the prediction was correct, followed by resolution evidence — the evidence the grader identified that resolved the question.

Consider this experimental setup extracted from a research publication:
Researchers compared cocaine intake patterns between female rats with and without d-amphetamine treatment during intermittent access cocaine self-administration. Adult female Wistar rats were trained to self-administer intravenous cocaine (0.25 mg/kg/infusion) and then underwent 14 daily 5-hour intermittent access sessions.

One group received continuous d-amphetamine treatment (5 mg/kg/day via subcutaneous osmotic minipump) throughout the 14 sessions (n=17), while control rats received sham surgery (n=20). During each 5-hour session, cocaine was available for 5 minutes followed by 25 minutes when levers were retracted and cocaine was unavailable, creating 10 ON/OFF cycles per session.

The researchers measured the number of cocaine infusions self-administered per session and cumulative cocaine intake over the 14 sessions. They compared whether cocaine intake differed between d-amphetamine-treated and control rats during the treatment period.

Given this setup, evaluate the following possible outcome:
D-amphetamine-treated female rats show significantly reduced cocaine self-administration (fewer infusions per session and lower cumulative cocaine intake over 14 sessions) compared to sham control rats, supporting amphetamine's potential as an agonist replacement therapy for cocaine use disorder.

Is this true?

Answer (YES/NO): NO